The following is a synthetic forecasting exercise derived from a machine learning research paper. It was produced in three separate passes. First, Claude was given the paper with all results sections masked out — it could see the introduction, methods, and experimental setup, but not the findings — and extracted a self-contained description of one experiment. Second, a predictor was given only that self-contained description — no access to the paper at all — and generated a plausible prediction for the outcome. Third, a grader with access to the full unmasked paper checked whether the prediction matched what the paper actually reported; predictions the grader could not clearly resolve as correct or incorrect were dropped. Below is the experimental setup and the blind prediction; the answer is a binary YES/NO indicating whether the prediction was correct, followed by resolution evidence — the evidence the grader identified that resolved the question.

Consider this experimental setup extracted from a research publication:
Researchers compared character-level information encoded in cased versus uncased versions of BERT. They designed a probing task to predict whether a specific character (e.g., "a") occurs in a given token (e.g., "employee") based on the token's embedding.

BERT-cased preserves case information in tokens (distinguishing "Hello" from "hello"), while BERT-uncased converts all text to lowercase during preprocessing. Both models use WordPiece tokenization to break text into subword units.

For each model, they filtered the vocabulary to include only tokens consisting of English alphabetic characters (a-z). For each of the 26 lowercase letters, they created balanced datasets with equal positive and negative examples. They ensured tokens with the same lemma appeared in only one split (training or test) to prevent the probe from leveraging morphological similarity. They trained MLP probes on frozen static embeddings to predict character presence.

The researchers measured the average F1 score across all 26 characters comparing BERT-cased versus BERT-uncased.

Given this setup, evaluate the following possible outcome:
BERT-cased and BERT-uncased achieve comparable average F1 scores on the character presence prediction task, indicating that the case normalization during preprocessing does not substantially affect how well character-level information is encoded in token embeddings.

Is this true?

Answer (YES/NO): YES